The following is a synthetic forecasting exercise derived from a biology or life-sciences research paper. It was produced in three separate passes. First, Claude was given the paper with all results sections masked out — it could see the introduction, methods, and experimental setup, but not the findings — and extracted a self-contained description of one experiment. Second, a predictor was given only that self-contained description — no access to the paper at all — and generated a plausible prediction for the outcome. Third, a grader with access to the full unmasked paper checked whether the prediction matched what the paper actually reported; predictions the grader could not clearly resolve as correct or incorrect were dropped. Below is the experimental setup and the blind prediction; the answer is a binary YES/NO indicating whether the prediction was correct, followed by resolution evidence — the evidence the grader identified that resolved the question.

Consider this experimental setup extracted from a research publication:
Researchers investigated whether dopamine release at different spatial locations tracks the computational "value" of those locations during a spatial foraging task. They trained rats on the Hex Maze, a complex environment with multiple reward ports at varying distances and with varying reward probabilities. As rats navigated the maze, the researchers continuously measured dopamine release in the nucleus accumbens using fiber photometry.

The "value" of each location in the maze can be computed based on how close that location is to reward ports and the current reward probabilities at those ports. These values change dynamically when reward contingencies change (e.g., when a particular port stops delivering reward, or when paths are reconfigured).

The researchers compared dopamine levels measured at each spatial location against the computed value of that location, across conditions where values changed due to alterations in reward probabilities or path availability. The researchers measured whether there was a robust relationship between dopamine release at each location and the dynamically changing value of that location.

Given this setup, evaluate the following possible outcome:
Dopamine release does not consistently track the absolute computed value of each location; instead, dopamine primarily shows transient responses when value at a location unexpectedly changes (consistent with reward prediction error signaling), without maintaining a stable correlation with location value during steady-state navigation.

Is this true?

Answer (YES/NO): NO